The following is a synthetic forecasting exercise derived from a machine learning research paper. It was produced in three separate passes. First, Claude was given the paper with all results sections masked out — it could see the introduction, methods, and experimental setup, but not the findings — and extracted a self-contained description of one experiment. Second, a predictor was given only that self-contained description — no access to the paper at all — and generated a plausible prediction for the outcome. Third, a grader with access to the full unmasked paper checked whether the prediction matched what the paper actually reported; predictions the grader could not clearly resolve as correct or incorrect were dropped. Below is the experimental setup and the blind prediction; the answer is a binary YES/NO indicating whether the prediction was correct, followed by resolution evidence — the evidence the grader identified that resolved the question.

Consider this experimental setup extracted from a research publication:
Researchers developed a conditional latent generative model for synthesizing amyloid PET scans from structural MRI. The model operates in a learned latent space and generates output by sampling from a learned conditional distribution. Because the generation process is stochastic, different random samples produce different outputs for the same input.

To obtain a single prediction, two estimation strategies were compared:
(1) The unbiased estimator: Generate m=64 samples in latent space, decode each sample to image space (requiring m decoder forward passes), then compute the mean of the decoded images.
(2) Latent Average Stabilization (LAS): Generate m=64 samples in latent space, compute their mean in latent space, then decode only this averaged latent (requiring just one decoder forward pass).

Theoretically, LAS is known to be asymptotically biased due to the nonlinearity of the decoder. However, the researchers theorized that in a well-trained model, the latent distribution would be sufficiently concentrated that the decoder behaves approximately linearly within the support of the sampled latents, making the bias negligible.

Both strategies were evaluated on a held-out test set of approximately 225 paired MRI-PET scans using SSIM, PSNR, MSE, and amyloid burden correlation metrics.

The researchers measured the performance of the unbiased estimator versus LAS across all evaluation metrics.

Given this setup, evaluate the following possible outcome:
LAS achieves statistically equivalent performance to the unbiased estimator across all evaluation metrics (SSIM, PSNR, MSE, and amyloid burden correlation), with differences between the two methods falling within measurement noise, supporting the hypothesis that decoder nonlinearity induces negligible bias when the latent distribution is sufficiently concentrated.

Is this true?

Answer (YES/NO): YES